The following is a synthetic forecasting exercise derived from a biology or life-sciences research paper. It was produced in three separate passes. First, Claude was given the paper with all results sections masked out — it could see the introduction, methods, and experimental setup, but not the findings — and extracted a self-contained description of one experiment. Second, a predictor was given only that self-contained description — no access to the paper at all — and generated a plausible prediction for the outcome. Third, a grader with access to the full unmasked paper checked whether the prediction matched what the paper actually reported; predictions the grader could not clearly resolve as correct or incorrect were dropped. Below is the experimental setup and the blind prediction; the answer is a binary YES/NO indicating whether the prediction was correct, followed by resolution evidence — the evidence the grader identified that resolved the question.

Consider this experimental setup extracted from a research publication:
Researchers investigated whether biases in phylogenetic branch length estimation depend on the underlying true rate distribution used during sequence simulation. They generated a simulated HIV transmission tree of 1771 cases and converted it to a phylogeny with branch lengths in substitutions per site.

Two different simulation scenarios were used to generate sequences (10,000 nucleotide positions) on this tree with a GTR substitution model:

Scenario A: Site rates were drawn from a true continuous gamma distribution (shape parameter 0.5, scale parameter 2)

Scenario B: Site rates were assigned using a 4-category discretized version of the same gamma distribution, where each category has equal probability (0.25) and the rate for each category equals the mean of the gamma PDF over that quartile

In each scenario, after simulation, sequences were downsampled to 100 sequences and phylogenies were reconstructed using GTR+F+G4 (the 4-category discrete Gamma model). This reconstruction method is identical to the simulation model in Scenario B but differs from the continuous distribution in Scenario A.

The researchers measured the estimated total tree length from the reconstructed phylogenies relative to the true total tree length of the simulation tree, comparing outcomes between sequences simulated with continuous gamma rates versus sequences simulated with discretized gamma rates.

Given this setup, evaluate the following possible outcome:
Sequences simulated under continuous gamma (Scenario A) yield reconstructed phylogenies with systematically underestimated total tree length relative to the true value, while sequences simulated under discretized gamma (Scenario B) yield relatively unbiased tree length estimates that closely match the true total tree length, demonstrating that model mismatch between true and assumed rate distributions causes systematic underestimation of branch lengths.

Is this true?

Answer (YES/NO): NO